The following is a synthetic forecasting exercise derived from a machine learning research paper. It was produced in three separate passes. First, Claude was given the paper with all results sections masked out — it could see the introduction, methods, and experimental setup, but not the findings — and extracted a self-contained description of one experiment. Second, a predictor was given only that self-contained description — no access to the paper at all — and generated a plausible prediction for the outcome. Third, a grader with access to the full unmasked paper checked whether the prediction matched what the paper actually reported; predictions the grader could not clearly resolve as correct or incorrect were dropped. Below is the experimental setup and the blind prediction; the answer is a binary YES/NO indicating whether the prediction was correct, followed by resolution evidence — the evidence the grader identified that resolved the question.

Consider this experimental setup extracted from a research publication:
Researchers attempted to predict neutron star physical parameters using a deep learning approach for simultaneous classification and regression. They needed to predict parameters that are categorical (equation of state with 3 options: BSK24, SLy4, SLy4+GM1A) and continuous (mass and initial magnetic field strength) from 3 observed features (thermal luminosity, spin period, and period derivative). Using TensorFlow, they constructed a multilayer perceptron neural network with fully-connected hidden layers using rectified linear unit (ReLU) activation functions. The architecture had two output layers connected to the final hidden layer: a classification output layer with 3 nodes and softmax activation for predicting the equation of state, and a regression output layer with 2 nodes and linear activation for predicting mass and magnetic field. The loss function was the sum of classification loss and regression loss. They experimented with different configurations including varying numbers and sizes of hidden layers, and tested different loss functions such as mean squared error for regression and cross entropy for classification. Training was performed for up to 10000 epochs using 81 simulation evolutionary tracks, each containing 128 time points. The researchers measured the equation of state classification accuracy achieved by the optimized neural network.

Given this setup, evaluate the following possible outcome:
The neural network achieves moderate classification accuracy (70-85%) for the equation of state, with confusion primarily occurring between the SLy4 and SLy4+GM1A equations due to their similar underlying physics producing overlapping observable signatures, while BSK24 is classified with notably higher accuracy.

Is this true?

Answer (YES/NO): NO